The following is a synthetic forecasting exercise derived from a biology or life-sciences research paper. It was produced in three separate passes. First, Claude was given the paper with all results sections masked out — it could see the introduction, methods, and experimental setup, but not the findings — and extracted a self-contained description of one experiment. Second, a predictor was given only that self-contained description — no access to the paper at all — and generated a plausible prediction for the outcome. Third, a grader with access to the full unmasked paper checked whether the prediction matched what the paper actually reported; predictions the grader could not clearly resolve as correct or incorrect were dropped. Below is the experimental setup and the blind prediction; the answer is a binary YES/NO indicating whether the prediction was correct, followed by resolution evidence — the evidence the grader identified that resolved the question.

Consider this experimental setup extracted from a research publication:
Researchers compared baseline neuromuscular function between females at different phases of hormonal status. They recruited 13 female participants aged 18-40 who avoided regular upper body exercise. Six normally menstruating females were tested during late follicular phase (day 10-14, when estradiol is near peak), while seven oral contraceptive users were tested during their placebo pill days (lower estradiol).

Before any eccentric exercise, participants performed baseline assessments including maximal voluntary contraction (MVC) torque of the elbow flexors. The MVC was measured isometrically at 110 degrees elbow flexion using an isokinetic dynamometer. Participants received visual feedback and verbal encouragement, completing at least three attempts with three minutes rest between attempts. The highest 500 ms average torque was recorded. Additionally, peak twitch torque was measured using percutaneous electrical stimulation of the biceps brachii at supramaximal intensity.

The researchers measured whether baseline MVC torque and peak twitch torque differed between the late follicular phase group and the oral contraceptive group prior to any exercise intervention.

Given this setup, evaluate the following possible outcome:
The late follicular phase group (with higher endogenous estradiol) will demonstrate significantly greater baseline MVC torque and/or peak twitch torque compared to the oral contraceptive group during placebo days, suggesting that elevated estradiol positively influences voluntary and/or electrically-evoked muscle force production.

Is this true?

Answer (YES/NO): NO